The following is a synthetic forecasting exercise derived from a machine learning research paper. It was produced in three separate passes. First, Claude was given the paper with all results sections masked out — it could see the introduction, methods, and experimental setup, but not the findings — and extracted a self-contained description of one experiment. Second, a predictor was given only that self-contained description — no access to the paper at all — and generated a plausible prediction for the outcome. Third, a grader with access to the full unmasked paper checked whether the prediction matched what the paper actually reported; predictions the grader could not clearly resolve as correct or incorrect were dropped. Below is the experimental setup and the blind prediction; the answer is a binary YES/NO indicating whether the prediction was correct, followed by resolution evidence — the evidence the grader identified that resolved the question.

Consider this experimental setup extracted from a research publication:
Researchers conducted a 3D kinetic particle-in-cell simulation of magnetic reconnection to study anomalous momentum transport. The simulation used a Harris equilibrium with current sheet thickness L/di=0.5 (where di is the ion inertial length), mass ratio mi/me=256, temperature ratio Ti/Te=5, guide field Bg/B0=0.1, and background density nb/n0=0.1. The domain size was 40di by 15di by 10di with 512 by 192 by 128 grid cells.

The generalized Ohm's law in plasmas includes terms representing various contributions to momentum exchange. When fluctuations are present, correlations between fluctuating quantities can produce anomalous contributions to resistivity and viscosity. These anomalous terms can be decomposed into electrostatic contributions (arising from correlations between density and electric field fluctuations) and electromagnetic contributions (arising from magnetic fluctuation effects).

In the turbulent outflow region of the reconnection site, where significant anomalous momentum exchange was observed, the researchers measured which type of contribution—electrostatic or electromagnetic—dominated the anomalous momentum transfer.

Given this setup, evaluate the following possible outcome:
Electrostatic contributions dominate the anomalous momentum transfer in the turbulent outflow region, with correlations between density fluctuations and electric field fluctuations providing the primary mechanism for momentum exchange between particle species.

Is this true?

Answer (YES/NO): YES